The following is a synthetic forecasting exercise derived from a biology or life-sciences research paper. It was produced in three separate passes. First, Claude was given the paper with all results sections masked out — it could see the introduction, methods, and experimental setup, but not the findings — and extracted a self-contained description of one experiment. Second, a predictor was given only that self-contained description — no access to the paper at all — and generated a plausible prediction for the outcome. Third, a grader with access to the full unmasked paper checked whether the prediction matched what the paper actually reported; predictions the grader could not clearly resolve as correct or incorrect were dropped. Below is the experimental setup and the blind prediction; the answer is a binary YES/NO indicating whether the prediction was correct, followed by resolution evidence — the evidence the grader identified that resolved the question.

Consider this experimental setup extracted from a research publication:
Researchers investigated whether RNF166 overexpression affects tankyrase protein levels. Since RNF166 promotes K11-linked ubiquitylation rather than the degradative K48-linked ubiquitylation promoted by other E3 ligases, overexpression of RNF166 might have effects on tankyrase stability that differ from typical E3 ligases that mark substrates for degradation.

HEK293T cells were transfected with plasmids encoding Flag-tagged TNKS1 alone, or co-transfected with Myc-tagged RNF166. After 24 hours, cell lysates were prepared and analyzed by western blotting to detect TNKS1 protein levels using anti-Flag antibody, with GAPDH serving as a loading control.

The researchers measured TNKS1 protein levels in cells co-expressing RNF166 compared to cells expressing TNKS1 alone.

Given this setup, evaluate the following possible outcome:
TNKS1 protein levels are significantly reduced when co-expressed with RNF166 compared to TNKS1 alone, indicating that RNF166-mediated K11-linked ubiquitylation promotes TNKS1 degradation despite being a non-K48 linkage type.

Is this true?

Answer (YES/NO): NO